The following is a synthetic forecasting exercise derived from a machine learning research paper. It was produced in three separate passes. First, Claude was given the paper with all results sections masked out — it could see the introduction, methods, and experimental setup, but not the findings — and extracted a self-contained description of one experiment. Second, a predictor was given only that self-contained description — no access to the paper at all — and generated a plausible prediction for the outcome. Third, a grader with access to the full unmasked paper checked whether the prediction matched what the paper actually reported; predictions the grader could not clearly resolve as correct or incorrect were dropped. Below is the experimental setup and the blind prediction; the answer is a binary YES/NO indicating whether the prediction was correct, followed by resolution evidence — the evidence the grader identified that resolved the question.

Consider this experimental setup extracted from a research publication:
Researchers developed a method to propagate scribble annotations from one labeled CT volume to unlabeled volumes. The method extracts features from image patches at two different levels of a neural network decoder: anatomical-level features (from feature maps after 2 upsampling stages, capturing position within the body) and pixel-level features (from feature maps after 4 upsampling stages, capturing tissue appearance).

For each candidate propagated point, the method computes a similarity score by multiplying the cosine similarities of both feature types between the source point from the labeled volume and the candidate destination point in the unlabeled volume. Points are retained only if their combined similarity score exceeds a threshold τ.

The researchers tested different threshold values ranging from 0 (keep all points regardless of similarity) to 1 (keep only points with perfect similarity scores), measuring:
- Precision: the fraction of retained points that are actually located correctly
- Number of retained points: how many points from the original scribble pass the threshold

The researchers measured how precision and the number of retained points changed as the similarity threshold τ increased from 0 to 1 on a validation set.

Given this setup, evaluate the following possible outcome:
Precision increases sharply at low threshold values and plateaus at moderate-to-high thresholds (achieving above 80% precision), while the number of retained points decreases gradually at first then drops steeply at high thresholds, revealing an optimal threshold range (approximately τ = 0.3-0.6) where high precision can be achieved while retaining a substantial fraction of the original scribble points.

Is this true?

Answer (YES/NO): NO